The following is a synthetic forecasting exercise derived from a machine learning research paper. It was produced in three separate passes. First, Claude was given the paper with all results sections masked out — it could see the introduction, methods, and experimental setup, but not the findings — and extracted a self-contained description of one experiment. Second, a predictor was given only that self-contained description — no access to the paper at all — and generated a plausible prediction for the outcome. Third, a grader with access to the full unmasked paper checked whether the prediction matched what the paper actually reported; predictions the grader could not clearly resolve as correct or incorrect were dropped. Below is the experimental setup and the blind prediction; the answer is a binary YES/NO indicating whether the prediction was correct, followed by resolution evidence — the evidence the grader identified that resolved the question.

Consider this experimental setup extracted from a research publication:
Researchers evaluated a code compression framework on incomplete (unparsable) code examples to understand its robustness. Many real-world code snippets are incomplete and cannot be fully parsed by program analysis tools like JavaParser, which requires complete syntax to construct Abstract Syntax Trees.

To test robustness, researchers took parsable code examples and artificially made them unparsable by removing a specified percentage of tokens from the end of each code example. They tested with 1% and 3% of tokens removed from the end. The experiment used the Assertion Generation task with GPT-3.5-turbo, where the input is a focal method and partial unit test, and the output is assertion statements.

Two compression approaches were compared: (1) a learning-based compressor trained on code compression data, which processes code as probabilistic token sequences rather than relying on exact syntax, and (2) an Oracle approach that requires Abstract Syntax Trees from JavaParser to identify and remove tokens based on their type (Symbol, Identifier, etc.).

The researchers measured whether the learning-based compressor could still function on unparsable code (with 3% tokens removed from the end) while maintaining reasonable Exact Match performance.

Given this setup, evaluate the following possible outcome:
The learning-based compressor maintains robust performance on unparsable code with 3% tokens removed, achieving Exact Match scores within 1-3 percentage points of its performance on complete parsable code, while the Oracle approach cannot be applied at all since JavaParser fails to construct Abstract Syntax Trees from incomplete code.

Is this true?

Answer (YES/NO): NO